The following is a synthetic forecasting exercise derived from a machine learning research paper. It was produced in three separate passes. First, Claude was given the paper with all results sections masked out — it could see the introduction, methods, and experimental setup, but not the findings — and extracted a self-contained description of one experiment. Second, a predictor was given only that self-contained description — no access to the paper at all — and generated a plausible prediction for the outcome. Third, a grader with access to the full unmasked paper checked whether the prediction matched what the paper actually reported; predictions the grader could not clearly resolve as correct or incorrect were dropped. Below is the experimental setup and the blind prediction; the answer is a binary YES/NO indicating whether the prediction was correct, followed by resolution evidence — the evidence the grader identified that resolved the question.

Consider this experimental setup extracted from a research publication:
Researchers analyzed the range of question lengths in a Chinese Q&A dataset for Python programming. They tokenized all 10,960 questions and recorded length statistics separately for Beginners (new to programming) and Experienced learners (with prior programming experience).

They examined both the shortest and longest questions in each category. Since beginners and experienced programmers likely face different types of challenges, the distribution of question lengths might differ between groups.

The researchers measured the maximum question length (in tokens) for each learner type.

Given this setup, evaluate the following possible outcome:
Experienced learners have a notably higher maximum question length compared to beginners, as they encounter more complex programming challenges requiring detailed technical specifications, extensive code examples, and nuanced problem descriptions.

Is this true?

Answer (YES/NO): NO